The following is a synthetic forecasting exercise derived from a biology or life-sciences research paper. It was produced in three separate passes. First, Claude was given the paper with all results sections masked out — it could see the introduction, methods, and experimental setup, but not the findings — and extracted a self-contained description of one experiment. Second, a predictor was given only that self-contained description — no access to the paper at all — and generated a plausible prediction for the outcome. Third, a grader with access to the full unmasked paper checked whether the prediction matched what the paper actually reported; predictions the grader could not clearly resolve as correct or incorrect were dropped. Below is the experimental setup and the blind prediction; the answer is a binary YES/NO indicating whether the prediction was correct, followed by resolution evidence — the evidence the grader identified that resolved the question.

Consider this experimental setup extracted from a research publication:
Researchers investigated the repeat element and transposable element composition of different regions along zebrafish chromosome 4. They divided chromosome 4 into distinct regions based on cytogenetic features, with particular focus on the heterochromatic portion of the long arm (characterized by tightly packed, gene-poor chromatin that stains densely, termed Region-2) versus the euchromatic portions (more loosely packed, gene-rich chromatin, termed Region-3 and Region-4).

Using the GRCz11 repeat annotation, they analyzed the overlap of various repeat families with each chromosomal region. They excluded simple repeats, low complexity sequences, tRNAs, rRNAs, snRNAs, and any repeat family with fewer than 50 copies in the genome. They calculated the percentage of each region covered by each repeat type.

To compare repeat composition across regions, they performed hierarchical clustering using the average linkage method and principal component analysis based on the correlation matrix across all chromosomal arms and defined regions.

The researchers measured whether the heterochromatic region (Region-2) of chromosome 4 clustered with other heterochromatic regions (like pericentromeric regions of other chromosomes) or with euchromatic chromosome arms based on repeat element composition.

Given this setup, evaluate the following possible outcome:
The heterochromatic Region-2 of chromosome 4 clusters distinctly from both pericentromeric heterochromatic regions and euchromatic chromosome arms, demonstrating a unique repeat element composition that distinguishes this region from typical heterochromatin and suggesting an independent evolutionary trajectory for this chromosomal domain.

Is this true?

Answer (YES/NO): YES